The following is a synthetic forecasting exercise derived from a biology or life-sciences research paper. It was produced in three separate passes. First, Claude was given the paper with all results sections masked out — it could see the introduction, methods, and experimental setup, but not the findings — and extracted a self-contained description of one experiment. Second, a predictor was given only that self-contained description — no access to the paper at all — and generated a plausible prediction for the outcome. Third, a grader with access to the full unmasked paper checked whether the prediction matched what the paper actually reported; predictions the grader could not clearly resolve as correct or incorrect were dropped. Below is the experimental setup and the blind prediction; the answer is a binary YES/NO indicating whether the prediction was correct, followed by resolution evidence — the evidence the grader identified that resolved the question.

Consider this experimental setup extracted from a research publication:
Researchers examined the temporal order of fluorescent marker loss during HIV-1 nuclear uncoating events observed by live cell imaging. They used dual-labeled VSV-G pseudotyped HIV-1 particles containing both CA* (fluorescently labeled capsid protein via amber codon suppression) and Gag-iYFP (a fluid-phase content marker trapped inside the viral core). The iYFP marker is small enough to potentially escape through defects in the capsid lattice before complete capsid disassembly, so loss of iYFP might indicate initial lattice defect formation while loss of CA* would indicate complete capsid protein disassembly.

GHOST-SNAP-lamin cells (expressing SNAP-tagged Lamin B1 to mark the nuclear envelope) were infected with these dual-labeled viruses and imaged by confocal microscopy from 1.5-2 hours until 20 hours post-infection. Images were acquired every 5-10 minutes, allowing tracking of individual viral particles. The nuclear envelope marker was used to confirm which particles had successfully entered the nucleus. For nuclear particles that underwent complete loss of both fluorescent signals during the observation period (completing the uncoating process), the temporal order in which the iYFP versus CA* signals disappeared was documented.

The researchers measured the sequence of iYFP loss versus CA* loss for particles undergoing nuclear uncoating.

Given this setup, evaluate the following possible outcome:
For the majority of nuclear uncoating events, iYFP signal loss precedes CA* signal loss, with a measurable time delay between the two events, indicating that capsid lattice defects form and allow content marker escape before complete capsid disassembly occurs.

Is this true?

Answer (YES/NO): YES